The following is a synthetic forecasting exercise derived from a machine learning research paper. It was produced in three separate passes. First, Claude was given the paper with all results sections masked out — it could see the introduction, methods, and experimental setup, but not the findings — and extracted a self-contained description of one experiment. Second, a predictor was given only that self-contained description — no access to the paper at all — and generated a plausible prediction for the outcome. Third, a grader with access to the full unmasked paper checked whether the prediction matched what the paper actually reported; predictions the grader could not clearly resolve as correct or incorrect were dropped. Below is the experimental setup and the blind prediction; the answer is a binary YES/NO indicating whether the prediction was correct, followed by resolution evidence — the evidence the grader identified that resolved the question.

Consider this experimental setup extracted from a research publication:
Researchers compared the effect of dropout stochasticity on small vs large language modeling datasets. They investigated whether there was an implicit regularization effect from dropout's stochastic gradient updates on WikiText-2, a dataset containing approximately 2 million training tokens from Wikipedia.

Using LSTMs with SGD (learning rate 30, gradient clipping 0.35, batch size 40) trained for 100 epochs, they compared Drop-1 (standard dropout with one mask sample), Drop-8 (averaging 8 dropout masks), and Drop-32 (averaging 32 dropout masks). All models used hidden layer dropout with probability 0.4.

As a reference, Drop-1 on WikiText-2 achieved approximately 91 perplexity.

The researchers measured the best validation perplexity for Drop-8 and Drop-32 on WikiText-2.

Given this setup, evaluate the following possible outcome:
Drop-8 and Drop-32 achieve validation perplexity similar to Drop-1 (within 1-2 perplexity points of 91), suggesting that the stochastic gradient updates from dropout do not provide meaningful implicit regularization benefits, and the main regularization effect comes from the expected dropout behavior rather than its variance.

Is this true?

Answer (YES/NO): NO